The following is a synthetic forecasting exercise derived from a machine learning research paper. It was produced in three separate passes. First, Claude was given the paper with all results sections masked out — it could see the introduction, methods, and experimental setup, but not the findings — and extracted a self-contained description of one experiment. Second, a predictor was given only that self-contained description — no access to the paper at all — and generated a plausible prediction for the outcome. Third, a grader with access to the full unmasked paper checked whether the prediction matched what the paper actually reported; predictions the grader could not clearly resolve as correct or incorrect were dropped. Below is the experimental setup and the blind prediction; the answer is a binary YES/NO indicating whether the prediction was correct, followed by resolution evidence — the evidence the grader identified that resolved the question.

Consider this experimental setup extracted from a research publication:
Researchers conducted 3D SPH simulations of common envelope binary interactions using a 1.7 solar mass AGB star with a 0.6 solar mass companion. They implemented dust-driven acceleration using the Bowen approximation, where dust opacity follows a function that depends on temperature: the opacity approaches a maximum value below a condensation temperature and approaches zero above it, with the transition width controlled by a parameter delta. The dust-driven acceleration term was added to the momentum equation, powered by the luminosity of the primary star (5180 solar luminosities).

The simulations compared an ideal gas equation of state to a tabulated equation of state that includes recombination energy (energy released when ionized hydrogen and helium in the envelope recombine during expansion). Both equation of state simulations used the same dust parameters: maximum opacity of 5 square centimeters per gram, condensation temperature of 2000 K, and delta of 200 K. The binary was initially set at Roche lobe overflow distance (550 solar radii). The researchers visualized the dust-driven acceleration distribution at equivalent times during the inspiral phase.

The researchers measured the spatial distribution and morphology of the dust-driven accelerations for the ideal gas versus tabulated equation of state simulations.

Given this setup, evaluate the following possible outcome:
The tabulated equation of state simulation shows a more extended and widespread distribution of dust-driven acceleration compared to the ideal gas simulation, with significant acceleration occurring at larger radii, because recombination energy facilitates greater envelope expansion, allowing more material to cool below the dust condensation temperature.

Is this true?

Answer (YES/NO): NO